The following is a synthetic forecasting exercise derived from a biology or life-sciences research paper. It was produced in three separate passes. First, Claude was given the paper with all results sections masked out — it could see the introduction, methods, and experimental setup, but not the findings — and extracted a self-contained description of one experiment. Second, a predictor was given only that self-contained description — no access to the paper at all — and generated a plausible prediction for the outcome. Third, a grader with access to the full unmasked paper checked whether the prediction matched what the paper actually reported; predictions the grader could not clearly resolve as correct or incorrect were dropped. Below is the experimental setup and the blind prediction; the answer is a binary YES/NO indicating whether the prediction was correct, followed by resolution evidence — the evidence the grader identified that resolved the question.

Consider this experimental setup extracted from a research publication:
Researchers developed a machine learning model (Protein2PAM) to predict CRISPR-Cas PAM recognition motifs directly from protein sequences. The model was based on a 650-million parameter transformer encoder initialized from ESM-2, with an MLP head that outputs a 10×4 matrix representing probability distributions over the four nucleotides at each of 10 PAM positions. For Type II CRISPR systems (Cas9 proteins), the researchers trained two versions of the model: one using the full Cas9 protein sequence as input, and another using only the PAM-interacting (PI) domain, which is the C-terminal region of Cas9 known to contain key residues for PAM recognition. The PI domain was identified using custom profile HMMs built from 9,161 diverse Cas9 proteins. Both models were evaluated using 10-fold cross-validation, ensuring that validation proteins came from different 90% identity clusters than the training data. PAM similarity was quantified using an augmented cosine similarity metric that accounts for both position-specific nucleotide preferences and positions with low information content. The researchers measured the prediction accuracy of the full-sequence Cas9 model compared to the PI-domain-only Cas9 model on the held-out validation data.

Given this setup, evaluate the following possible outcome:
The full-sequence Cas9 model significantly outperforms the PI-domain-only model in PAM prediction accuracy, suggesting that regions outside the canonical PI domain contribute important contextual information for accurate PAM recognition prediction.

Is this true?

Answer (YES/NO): NO